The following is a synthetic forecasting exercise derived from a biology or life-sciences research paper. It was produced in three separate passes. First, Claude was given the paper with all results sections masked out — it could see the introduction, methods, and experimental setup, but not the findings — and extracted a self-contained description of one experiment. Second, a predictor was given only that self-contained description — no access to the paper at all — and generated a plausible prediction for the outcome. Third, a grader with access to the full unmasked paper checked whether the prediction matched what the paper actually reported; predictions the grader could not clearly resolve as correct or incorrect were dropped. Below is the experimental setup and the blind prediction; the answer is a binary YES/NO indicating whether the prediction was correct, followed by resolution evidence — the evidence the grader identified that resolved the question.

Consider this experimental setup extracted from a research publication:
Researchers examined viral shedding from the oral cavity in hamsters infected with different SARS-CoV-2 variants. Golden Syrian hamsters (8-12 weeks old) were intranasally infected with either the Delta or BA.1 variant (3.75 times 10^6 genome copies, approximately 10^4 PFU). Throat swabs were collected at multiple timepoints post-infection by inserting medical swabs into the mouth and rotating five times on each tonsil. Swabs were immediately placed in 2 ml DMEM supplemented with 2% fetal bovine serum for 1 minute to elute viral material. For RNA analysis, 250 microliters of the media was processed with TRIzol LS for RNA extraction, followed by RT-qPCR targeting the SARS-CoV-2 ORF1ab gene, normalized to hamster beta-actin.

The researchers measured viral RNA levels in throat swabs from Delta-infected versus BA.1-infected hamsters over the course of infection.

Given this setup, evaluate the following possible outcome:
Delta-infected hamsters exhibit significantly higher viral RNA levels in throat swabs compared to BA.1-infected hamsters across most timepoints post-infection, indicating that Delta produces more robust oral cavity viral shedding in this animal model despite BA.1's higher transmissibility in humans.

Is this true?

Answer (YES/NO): YES